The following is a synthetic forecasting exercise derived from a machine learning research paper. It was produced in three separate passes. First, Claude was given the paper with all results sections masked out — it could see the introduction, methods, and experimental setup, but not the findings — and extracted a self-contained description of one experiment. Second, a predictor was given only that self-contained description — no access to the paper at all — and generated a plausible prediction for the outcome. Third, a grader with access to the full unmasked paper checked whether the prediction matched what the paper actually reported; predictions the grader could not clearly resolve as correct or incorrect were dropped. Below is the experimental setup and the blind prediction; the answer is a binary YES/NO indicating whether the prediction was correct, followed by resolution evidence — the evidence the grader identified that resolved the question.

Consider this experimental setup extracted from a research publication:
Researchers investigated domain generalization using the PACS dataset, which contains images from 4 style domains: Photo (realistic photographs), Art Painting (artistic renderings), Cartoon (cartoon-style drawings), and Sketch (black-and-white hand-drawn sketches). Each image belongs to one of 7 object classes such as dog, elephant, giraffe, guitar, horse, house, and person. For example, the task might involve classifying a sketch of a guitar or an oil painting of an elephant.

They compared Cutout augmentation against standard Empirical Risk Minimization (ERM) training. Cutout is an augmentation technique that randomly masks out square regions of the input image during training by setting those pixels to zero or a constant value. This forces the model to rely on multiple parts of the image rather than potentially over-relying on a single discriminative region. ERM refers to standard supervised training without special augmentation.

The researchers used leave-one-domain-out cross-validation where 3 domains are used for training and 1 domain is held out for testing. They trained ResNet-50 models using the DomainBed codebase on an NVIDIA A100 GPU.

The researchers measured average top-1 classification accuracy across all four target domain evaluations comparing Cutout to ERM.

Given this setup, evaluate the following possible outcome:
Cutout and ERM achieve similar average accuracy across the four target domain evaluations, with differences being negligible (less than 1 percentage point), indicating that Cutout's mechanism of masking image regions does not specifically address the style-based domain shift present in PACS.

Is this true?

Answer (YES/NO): YES